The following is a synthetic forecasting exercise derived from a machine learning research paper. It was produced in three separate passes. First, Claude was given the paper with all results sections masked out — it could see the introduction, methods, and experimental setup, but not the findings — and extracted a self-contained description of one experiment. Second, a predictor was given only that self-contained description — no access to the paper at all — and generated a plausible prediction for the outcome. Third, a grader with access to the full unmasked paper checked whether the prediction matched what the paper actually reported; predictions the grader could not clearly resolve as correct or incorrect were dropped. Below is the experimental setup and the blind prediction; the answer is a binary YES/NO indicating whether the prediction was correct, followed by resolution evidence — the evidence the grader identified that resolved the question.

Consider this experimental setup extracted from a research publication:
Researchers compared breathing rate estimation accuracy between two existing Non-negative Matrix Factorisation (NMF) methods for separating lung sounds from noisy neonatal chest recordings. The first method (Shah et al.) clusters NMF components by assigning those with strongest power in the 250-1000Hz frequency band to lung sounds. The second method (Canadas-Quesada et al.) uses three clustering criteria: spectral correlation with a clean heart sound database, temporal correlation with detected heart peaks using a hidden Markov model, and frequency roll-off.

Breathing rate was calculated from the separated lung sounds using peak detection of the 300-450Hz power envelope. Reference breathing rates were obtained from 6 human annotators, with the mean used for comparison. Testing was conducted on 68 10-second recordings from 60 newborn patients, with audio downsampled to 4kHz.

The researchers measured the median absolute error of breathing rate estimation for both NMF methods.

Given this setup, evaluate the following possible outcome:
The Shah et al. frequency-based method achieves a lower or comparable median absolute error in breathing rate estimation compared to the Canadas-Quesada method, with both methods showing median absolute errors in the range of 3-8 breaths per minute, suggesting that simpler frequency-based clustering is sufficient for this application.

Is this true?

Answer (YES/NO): NO